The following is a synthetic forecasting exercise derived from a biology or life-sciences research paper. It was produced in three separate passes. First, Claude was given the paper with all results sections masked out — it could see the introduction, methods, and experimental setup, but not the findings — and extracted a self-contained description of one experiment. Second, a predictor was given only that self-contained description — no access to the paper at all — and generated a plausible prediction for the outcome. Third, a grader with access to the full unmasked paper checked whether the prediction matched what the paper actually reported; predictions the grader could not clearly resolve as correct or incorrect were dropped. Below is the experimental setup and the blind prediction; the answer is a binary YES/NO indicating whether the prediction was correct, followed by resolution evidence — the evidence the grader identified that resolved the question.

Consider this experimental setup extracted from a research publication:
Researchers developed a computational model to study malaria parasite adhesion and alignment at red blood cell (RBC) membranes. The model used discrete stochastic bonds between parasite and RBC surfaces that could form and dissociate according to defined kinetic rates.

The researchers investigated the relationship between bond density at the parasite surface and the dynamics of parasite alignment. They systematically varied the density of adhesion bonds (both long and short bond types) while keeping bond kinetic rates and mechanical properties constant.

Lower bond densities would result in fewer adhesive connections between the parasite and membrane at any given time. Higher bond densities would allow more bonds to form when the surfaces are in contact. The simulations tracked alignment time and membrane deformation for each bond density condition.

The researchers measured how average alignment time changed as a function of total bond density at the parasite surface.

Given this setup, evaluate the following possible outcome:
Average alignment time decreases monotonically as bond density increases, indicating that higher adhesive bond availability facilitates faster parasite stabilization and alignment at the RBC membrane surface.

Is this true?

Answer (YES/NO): YES